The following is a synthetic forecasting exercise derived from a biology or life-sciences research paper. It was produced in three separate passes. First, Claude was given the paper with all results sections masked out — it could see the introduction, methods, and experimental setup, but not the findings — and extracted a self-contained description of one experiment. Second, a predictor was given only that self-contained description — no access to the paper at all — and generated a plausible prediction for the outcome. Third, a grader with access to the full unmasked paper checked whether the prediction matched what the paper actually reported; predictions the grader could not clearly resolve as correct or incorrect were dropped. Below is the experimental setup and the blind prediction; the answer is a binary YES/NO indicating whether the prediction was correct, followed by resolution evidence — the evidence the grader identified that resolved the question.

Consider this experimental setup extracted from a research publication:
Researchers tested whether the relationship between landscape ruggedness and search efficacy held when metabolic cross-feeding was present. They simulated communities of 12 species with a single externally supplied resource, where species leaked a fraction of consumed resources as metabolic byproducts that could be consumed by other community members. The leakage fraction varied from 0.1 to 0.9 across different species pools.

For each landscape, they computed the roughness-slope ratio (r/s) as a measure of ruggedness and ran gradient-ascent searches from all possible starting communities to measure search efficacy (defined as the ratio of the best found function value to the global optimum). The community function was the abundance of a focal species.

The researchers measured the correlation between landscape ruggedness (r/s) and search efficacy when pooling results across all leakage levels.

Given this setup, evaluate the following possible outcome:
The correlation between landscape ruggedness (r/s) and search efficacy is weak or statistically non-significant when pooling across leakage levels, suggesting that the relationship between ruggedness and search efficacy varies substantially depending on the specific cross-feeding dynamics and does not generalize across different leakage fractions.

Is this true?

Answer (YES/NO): NO